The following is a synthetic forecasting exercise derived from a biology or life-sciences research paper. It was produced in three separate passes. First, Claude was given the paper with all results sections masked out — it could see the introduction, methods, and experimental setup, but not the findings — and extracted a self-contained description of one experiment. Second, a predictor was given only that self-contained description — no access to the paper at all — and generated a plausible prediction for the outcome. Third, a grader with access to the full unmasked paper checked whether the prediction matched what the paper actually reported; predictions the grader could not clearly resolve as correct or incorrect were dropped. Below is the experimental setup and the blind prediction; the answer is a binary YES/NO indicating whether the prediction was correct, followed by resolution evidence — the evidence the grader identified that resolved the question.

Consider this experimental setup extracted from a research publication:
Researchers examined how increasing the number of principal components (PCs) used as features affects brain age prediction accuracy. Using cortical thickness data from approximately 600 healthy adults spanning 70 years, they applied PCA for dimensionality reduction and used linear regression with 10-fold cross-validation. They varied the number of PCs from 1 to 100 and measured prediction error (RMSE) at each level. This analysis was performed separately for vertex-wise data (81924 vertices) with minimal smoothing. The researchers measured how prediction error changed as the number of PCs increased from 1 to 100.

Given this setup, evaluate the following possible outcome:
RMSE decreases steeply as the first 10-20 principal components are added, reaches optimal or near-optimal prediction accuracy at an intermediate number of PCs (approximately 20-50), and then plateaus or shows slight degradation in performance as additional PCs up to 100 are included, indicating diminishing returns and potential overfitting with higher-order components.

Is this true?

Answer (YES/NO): YES